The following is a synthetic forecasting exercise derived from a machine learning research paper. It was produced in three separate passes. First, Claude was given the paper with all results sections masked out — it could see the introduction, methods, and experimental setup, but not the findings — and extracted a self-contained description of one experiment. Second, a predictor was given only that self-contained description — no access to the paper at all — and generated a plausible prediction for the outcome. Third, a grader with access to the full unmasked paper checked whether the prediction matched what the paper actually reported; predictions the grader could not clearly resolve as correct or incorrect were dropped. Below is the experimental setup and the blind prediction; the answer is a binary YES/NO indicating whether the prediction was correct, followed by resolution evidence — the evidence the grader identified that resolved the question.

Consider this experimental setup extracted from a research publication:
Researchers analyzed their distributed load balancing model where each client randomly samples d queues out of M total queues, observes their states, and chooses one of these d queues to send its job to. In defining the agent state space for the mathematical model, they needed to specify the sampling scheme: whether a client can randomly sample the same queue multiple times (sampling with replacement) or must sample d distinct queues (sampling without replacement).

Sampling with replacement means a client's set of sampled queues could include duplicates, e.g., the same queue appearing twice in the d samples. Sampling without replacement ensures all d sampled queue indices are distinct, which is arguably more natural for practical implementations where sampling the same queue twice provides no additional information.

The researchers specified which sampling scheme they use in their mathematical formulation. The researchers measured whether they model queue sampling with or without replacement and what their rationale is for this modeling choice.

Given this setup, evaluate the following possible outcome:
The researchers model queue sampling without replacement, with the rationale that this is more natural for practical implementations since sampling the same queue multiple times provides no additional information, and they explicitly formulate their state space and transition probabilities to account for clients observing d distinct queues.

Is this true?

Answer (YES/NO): NO